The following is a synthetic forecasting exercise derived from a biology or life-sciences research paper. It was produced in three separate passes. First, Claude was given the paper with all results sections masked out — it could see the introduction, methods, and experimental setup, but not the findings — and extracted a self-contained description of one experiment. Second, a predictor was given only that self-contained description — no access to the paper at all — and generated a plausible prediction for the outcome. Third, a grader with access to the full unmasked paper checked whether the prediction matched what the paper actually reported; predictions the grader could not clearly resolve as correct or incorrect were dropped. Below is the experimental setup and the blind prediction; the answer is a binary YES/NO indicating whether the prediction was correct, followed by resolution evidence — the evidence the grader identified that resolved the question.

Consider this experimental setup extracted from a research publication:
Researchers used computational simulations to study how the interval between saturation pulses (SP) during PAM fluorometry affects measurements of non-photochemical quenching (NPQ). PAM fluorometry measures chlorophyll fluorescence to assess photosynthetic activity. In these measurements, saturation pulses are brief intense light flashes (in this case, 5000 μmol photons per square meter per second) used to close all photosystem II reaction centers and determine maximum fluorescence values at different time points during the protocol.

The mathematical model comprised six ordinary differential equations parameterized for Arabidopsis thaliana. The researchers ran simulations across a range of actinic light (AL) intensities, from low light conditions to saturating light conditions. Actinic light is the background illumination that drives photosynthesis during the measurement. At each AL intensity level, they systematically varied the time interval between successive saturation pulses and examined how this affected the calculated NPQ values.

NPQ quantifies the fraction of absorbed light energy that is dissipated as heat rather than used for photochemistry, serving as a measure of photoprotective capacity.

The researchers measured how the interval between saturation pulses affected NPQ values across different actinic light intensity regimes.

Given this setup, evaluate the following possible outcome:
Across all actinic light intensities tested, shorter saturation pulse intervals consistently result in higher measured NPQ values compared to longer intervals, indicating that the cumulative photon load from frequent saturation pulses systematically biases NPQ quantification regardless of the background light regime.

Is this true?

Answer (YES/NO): NO